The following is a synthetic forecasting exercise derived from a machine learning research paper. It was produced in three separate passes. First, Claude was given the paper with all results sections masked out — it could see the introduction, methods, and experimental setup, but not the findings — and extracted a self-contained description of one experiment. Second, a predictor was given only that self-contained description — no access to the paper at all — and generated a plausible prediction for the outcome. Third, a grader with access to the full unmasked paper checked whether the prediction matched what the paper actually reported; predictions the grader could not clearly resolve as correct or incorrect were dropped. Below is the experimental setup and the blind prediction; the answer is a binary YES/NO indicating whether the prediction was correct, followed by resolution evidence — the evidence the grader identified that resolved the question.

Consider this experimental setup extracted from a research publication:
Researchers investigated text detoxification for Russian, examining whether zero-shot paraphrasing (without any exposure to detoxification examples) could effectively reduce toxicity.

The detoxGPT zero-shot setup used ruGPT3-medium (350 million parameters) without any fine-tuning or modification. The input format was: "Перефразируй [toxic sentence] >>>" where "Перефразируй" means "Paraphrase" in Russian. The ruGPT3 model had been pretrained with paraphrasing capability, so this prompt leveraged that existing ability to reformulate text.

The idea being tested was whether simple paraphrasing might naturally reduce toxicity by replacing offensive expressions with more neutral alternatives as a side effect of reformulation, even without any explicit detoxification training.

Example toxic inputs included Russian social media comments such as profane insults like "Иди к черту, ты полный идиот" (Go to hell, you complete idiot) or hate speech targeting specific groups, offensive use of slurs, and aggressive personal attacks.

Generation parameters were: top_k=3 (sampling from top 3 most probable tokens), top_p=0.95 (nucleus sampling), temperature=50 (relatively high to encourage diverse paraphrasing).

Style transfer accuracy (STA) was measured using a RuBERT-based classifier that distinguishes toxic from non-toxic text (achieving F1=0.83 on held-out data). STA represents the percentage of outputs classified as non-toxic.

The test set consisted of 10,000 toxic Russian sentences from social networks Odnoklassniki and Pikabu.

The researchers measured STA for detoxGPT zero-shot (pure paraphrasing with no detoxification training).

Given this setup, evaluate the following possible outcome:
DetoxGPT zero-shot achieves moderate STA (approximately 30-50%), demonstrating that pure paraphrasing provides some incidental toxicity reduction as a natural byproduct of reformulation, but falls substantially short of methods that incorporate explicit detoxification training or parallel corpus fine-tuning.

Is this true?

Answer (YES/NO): NO